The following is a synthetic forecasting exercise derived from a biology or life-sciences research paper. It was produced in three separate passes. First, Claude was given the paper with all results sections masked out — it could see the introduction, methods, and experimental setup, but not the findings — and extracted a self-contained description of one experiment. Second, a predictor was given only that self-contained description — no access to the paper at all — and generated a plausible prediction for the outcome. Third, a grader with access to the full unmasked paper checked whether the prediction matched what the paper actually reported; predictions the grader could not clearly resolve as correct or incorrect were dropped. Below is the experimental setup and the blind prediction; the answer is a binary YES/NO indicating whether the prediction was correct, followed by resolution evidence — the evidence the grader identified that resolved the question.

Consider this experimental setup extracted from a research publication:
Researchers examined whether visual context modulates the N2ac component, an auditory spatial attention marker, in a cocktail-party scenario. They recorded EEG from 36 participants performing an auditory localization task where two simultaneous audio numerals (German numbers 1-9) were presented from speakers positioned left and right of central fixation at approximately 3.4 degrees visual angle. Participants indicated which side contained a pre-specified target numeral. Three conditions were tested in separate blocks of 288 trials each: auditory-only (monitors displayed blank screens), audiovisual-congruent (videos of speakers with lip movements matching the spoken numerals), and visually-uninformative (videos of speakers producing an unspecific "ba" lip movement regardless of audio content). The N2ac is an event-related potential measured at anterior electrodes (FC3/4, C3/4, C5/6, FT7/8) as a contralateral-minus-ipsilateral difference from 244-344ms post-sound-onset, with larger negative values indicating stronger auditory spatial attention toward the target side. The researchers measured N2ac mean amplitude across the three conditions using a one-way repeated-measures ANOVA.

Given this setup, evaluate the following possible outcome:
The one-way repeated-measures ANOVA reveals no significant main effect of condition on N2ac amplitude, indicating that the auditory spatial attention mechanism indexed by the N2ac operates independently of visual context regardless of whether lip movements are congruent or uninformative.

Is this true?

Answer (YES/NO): YES